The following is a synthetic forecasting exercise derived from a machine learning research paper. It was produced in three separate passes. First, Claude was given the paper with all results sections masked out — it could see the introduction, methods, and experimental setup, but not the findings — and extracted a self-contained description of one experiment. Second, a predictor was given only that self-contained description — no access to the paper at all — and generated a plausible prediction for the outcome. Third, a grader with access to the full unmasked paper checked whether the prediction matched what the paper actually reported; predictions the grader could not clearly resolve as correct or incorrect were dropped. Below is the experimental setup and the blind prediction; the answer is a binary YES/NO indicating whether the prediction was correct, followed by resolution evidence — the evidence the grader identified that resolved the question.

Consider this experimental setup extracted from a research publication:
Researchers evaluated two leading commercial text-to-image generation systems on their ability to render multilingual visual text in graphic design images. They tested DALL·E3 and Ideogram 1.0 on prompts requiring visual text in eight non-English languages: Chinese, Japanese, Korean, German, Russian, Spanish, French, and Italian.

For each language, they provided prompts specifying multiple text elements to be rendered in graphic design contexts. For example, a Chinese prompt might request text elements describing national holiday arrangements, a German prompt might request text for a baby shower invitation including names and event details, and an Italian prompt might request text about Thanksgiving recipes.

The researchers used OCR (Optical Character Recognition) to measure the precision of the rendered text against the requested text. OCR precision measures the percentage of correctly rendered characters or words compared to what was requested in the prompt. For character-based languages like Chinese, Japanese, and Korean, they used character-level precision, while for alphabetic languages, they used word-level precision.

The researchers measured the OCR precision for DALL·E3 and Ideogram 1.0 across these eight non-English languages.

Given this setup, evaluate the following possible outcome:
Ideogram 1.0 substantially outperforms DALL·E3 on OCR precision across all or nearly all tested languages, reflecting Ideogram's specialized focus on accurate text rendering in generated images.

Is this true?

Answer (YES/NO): NO